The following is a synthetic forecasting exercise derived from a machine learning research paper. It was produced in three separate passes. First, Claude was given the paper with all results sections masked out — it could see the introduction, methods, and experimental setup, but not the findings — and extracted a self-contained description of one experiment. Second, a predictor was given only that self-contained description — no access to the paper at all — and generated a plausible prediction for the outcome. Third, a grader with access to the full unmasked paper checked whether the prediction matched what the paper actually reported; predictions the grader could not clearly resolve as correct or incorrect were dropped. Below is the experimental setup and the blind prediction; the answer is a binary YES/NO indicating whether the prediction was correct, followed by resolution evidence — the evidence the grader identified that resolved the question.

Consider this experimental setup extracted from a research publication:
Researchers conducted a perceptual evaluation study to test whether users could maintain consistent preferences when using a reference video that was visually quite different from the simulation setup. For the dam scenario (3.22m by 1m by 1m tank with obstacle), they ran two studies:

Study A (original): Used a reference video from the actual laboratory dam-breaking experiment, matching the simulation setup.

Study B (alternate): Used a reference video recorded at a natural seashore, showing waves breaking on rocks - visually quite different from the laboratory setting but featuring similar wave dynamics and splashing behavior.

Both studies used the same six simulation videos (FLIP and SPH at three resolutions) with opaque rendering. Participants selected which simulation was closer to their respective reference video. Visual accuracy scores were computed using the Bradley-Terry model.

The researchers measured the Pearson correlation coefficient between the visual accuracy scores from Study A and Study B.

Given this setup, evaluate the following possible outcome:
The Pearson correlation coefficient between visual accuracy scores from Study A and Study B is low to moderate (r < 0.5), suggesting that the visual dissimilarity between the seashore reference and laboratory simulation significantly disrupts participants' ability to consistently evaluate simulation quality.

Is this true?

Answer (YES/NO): NO